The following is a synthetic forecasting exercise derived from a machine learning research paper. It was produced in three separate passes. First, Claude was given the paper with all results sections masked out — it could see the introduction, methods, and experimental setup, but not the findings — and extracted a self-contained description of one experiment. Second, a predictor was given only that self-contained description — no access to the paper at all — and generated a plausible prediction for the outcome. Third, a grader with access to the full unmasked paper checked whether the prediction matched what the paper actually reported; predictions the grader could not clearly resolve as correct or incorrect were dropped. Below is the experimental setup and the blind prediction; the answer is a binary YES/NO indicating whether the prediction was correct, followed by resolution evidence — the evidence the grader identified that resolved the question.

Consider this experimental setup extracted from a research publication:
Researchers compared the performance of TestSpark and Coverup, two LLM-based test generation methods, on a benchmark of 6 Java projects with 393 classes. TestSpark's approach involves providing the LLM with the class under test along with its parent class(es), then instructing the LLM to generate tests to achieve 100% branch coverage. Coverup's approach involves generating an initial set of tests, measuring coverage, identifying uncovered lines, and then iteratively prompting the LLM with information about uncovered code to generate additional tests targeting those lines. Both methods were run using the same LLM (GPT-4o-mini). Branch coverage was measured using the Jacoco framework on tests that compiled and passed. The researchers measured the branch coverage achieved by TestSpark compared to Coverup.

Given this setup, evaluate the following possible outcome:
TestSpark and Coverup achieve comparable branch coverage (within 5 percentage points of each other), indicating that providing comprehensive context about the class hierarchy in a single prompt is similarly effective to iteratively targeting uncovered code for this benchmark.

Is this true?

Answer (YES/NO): NO